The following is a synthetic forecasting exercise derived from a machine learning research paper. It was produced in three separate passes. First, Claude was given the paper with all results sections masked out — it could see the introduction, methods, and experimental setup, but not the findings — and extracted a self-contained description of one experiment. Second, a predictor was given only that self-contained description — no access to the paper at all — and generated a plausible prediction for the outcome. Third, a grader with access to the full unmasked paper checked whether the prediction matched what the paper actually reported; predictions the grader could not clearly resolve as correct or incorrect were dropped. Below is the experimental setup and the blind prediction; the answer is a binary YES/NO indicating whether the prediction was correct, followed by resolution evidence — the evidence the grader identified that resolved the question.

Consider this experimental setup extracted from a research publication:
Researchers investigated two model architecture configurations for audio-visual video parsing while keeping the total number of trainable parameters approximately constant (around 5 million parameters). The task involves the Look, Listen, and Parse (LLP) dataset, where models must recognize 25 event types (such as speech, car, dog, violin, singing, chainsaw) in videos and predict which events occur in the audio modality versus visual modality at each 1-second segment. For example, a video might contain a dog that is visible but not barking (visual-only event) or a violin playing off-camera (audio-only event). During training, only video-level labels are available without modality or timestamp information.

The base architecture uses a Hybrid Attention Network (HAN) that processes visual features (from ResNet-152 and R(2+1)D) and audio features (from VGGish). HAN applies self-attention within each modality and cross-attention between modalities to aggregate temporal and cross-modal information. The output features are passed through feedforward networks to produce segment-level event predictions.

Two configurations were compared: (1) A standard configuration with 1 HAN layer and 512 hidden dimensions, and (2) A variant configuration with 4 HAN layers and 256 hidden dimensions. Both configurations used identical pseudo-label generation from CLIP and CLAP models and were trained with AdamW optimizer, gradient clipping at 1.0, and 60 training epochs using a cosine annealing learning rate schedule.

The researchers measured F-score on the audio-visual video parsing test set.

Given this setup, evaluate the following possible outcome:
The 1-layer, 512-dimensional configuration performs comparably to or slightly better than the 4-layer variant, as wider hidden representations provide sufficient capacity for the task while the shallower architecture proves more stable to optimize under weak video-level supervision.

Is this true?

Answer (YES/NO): NO